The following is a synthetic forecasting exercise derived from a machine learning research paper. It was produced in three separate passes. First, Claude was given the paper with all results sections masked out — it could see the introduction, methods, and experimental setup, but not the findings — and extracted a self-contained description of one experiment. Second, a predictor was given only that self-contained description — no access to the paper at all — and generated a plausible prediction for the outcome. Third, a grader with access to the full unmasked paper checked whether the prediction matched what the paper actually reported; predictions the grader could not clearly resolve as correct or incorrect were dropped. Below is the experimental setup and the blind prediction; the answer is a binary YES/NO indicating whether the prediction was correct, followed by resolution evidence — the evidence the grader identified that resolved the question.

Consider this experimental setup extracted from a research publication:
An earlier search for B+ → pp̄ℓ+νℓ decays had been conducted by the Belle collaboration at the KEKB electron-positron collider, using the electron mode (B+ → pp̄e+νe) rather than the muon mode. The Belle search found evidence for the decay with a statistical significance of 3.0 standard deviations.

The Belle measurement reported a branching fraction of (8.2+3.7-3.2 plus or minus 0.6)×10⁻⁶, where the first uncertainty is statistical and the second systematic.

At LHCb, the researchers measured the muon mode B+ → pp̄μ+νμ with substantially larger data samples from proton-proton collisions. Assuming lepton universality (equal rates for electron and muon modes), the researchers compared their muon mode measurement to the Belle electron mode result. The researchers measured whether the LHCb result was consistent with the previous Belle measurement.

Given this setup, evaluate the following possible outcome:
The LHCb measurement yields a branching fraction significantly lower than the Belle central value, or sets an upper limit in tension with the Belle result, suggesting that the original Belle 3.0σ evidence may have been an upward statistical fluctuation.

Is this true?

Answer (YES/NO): NO